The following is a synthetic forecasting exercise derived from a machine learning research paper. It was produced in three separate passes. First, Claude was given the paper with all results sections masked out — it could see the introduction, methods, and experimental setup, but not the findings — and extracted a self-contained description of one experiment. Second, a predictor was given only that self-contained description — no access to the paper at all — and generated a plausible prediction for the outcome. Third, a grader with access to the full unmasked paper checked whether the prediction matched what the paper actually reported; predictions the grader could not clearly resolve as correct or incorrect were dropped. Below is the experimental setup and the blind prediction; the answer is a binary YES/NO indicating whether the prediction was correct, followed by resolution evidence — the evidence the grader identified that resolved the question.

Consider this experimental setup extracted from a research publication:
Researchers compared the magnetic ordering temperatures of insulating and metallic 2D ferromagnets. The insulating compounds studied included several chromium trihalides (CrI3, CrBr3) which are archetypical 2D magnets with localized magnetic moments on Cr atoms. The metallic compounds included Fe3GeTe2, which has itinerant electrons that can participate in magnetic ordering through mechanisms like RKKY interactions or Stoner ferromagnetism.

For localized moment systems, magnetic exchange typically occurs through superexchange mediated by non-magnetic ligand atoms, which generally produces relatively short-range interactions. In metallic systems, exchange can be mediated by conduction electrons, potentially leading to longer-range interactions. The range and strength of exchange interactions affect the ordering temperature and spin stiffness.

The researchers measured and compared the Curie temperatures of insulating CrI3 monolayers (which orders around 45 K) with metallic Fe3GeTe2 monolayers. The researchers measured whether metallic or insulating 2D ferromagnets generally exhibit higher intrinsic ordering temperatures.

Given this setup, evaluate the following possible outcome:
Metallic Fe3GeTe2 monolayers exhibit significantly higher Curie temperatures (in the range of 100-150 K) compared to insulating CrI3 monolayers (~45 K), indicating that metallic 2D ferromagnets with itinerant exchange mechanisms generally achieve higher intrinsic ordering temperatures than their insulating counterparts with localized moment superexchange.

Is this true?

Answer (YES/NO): YES